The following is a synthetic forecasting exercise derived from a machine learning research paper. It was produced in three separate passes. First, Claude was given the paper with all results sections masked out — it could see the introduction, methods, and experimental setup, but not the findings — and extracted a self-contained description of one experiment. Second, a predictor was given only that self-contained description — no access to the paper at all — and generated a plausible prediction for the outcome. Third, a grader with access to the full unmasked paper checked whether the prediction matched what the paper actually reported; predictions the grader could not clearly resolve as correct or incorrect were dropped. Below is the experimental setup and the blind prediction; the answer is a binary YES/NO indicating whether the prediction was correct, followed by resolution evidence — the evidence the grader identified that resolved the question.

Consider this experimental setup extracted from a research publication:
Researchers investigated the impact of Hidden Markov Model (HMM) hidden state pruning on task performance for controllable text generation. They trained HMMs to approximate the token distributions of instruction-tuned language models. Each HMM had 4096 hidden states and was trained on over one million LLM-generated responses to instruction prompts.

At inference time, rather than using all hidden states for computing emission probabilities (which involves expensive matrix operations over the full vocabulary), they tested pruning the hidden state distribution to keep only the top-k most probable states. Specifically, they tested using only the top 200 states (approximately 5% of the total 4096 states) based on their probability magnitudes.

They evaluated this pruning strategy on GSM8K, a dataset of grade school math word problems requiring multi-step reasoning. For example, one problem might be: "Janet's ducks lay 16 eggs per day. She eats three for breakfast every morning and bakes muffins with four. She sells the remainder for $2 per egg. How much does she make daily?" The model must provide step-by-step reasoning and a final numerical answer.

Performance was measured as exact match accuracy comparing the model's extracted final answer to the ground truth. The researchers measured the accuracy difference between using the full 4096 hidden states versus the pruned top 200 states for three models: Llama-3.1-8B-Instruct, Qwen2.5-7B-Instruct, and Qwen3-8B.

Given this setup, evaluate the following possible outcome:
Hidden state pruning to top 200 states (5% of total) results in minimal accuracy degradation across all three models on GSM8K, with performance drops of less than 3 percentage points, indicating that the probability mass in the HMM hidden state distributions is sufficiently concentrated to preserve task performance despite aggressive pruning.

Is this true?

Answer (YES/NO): YES